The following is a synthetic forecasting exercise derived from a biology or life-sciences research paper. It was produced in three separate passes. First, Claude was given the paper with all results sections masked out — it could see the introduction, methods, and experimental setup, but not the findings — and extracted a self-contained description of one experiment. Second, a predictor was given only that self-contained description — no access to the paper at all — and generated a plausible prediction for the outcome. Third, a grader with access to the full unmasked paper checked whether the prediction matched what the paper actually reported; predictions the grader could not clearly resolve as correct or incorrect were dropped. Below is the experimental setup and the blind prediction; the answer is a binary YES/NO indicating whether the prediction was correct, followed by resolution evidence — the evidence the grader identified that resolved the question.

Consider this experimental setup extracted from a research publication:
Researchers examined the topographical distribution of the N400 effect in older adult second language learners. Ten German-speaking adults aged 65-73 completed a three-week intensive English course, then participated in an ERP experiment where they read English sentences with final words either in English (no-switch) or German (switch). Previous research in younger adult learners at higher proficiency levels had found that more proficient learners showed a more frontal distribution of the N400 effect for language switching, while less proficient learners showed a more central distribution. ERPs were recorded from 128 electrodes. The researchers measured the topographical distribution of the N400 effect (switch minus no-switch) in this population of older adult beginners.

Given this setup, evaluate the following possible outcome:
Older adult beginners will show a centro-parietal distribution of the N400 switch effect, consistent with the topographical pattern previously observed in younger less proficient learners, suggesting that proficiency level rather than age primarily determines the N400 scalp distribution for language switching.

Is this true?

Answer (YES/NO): YES